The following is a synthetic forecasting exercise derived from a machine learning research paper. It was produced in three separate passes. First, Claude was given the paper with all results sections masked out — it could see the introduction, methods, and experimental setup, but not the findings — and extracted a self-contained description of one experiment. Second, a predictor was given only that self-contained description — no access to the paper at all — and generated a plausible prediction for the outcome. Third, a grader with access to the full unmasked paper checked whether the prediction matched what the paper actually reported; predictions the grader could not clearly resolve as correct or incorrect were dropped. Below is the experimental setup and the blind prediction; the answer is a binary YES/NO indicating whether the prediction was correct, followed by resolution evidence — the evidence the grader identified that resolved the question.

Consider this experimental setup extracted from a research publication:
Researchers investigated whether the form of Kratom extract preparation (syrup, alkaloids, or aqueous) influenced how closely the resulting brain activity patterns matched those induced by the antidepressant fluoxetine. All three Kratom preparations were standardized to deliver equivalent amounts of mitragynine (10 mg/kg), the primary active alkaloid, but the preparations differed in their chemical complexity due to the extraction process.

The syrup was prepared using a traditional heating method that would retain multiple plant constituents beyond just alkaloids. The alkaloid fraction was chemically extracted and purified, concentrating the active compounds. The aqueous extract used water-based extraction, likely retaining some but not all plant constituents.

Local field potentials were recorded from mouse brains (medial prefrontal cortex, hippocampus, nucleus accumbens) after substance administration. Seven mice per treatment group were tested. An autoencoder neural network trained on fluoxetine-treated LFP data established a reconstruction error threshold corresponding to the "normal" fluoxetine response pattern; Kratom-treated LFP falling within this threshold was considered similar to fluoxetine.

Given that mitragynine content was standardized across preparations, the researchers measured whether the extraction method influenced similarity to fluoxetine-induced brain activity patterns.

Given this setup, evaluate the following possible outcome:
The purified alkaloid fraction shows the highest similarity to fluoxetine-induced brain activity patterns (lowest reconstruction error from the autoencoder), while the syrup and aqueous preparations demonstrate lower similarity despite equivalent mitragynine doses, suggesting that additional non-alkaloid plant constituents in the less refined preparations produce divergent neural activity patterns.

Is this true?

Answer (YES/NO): NO